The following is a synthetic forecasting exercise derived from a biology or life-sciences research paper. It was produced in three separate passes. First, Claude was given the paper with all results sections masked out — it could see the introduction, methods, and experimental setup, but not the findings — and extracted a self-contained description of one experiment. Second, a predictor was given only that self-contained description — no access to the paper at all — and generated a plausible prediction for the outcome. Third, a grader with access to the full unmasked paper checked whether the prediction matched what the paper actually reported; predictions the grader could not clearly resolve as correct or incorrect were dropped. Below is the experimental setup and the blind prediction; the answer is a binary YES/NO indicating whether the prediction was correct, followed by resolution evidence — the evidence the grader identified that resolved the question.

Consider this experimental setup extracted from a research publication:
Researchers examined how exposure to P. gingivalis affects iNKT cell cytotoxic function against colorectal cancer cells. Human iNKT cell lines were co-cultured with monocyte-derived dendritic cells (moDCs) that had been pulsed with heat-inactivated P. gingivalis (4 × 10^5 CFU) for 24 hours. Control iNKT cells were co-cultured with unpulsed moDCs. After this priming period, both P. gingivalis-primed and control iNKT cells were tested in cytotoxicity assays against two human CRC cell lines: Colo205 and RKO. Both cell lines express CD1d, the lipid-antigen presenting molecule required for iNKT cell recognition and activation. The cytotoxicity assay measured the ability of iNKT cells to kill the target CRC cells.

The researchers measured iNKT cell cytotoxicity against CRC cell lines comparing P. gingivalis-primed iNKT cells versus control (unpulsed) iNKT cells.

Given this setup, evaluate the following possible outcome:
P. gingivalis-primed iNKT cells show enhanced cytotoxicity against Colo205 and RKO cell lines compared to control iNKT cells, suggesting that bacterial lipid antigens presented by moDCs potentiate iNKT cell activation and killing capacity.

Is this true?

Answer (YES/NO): NO